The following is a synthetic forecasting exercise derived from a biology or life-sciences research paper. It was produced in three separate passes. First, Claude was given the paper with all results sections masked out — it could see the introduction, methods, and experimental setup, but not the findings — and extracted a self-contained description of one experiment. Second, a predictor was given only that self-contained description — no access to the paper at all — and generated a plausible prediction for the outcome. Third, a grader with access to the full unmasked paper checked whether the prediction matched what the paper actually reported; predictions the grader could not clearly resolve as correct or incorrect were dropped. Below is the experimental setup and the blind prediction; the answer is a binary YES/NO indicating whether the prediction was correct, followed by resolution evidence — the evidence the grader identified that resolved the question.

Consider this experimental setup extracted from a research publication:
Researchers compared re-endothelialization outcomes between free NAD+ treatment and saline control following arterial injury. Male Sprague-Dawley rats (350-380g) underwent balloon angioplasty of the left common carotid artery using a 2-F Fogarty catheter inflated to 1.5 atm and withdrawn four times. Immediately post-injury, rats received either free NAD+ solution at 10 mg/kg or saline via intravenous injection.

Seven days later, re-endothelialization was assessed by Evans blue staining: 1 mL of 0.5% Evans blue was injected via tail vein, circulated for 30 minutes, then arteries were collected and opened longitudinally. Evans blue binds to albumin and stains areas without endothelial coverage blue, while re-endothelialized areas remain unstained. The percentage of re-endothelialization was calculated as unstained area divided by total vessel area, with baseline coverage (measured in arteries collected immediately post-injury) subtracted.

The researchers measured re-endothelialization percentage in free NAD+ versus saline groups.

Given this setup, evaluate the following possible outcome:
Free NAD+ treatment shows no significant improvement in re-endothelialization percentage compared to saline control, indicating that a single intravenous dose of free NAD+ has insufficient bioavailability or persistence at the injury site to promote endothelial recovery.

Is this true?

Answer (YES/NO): YES